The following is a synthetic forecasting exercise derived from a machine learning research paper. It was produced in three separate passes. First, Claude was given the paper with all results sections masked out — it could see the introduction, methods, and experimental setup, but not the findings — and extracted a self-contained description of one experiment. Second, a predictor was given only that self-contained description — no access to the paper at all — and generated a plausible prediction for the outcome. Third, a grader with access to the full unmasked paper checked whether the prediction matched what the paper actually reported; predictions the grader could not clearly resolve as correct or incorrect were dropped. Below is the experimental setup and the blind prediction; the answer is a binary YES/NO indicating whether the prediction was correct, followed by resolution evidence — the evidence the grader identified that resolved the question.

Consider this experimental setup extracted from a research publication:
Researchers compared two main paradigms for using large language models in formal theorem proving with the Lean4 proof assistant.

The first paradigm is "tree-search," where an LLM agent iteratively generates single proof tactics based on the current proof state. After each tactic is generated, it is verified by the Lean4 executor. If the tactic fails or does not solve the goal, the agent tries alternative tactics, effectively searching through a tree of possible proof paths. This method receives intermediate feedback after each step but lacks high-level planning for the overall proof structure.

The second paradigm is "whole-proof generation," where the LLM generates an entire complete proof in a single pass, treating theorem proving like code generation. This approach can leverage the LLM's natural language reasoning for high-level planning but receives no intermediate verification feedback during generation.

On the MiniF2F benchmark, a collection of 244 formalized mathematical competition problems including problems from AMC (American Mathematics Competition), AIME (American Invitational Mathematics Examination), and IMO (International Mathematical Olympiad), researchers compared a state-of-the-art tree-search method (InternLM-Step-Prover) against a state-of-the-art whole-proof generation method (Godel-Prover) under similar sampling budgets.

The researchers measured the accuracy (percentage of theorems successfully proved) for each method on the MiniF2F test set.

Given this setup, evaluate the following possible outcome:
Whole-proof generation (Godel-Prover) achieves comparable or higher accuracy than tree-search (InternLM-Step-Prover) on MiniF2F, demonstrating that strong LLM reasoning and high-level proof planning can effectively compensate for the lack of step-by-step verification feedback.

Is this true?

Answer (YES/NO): YES